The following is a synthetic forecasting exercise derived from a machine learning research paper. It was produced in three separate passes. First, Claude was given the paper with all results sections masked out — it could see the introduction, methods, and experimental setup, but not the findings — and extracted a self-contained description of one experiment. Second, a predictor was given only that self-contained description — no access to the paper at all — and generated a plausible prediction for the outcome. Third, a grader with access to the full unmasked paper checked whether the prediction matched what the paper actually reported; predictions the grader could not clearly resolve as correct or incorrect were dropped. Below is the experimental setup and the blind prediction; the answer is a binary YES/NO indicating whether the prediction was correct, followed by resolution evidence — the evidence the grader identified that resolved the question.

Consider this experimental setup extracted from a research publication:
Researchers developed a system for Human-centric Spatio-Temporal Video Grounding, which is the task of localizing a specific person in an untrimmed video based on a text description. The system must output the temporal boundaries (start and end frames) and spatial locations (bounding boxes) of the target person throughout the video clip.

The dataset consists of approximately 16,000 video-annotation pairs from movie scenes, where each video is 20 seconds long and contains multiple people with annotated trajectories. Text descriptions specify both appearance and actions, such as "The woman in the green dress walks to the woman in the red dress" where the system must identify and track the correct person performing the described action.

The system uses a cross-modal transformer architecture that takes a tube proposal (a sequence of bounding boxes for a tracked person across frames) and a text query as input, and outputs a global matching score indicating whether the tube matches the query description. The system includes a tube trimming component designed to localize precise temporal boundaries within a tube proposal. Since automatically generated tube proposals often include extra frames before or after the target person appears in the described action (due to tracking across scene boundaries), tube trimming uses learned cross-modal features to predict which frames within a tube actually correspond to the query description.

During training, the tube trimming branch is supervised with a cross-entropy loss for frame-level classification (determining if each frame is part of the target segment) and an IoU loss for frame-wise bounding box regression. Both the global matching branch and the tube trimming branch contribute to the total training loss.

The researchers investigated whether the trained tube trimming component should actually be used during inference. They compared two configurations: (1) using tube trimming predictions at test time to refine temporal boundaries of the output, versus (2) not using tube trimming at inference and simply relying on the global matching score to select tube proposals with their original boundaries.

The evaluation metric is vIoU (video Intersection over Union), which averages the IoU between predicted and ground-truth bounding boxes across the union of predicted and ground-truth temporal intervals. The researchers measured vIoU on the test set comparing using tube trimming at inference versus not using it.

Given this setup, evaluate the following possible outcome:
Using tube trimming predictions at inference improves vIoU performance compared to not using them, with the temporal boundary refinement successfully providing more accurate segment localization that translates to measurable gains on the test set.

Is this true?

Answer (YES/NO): NO